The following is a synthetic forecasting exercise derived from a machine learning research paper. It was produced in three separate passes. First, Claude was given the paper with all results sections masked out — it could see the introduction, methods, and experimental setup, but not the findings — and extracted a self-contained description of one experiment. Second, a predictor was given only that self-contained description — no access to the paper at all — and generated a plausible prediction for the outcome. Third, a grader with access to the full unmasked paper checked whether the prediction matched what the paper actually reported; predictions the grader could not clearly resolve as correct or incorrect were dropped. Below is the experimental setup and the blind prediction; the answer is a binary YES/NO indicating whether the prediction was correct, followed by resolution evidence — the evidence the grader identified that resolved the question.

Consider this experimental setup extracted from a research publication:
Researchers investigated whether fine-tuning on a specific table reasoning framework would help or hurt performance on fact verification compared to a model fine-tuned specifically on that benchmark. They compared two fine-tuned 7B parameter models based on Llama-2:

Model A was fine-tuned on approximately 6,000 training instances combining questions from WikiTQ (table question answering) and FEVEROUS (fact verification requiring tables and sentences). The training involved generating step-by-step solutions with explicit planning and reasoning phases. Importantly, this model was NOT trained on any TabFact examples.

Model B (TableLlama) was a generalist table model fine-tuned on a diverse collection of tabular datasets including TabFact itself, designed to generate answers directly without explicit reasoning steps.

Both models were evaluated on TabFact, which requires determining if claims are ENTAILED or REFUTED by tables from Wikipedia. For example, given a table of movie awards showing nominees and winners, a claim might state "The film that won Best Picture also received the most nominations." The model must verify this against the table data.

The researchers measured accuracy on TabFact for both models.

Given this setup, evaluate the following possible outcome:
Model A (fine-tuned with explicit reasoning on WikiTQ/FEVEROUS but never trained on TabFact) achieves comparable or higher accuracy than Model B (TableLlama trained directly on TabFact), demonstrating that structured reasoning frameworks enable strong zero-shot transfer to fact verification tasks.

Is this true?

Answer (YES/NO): NO